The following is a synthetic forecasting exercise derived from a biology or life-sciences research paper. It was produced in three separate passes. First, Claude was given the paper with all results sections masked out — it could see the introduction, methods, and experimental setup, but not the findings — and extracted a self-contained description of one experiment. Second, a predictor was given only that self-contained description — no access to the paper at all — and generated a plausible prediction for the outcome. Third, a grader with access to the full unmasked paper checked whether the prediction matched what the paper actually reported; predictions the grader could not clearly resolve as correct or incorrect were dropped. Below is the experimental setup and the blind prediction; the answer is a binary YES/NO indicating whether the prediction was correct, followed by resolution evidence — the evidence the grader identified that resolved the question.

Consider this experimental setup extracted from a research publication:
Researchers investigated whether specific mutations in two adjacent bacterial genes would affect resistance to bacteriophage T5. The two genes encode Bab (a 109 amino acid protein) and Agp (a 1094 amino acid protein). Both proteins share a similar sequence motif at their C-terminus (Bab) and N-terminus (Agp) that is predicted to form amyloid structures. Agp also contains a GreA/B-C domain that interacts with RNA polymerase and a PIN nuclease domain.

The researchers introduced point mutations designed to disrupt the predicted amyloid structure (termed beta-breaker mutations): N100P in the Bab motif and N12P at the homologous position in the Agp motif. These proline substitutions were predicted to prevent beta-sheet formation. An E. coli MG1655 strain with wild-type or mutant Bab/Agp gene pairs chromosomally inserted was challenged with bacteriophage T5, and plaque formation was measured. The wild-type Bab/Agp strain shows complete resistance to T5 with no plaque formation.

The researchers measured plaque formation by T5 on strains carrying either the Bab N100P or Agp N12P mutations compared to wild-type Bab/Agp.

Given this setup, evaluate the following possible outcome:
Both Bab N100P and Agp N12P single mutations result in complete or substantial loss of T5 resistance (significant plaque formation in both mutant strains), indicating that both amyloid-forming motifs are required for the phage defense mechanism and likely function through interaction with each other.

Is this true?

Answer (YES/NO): YES